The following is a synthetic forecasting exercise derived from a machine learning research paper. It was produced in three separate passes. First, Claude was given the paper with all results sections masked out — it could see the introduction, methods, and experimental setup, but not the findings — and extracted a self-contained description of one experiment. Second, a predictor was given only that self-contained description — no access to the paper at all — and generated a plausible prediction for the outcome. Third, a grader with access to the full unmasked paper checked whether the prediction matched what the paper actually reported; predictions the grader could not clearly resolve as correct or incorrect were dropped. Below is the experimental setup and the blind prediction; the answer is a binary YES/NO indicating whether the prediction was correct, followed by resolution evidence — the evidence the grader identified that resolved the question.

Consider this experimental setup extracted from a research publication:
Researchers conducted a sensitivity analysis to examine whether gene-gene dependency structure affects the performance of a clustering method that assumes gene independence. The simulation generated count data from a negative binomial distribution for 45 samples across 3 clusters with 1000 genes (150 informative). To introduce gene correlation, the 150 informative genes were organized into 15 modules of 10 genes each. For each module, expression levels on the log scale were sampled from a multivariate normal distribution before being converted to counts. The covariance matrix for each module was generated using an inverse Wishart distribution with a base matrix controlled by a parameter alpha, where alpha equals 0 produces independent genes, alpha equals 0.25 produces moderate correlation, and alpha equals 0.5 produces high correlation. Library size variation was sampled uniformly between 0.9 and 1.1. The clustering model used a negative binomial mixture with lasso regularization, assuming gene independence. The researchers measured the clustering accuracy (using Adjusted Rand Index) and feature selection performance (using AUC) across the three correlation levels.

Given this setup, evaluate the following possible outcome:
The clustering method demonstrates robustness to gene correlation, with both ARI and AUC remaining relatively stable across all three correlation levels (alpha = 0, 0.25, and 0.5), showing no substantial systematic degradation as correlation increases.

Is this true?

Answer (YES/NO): YES